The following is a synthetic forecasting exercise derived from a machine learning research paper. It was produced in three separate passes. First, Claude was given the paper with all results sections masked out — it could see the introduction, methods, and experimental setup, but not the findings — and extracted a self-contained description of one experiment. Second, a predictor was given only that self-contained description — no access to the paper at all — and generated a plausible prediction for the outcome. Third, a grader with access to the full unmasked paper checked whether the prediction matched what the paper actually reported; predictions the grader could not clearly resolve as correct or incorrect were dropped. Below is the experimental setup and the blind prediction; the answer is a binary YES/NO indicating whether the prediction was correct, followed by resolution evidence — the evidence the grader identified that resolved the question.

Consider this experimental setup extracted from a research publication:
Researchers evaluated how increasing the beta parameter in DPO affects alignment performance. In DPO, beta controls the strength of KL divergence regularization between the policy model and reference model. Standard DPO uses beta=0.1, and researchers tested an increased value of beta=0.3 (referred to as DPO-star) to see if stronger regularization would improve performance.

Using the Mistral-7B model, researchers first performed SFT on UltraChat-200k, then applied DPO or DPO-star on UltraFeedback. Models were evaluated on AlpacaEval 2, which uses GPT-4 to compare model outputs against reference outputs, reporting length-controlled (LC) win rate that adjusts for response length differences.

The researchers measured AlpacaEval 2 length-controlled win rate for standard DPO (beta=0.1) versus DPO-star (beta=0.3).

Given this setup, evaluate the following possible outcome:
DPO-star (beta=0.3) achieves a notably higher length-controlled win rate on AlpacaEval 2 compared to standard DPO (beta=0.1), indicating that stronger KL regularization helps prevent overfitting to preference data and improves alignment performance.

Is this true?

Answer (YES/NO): NO